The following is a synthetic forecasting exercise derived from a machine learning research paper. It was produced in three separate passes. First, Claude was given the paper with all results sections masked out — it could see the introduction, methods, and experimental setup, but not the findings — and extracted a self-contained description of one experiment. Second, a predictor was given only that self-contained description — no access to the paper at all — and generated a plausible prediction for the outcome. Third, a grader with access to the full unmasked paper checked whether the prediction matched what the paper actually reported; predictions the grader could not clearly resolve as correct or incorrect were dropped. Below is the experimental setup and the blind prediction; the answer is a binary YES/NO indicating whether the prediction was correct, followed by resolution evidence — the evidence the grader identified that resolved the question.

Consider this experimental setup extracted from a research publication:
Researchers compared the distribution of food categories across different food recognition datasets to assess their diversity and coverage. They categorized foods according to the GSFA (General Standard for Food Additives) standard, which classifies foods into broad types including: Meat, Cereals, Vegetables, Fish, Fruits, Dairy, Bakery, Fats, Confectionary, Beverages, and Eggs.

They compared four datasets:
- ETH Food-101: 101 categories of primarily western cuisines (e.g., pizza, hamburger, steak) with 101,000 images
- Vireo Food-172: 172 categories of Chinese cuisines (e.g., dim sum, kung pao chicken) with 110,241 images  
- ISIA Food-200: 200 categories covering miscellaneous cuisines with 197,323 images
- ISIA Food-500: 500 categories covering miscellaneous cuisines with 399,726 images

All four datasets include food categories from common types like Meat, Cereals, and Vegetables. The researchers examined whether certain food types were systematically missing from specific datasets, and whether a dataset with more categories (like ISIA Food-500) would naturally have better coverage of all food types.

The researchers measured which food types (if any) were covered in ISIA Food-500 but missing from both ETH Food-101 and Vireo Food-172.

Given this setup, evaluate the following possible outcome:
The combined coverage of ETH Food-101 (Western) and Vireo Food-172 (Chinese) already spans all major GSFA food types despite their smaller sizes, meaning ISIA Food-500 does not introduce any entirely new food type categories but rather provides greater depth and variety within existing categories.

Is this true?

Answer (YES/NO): NO